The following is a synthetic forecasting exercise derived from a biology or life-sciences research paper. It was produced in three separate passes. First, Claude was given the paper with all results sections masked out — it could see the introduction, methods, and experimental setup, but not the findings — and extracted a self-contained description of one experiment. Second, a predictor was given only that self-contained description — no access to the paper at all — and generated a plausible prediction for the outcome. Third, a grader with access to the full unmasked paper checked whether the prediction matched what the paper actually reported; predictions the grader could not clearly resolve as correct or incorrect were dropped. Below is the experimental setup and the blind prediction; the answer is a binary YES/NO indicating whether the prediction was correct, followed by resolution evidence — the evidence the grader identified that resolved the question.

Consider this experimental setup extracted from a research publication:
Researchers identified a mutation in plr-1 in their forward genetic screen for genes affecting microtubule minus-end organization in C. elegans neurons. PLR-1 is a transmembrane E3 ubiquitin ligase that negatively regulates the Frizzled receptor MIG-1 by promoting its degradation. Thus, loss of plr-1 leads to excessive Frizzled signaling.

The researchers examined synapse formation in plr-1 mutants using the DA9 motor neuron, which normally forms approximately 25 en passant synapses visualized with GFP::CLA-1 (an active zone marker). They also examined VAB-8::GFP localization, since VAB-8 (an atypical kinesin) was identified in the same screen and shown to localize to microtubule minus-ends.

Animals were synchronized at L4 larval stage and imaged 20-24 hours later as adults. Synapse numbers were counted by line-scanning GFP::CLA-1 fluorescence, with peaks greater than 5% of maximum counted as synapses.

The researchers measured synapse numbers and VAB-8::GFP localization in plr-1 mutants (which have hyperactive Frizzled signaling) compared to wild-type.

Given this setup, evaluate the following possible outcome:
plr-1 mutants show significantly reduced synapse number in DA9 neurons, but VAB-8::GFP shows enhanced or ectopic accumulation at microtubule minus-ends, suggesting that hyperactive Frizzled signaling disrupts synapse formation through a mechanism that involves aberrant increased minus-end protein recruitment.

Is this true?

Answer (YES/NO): NO